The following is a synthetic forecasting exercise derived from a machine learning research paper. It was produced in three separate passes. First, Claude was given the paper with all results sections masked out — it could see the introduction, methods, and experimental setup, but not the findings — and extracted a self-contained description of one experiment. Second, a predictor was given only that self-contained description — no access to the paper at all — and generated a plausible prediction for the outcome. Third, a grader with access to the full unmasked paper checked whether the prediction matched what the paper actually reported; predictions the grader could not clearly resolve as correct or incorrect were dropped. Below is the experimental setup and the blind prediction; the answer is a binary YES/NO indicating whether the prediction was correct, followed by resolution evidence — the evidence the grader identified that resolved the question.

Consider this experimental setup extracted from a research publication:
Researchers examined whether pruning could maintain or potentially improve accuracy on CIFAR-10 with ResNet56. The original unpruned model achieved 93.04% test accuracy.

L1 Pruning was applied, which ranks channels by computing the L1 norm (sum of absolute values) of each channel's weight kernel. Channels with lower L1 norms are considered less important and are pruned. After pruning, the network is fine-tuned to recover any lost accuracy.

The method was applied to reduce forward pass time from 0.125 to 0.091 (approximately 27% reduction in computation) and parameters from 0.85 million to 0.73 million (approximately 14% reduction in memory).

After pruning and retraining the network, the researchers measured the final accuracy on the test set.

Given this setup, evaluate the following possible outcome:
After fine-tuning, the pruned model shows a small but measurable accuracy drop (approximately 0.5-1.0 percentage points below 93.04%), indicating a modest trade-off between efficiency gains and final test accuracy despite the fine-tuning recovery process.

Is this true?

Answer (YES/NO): NO